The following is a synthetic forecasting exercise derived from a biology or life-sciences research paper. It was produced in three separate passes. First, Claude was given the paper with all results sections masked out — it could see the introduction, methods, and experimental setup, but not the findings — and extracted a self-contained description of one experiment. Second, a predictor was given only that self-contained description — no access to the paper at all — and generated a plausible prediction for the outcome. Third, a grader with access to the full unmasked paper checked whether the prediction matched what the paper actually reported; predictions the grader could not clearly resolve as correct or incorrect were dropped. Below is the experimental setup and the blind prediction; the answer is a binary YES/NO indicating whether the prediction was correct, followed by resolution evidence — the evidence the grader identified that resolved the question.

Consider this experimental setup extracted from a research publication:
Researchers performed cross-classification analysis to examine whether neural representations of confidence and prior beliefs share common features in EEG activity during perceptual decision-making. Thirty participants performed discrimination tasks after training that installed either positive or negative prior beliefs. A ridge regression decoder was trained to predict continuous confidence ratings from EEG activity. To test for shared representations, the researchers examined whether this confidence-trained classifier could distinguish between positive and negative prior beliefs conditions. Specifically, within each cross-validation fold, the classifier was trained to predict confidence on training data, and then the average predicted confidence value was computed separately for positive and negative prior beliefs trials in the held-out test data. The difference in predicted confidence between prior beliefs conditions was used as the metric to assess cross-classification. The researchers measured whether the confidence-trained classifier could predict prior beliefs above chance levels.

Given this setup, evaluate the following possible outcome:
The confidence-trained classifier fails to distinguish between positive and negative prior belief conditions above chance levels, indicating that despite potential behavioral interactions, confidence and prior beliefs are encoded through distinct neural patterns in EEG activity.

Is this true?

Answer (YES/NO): NO